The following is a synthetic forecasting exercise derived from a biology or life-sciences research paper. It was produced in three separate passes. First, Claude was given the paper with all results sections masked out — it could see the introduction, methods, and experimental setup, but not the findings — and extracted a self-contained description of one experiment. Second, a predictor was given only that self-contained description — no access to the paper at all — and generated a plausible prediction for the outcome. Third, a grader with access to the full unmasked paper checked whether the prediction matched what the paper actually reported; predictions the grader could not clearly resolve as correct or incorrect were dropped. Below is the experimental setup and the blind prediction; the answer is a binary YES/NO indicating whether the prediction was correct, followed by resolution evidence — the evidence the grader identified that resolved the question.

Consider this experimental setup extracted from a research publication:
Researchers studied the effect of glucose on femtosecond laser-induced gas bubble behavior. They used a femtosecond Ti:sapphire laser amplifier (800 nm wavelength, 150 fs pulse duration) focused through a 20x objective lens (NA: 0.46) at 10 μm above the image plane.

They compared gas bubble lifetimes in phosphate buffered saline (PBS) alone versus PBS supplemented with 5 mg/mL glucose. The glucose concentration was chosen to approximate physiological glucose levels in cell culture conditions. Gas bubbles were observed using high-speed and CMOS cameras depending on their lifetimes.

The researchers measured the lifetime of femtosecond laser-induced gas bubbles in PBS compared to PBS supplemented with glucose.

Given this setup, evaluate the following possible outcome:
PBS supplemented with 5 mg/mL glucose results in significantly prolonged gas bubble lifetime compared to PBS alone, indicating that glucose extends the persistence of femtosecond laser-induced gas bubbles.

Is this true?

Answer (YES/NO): NO